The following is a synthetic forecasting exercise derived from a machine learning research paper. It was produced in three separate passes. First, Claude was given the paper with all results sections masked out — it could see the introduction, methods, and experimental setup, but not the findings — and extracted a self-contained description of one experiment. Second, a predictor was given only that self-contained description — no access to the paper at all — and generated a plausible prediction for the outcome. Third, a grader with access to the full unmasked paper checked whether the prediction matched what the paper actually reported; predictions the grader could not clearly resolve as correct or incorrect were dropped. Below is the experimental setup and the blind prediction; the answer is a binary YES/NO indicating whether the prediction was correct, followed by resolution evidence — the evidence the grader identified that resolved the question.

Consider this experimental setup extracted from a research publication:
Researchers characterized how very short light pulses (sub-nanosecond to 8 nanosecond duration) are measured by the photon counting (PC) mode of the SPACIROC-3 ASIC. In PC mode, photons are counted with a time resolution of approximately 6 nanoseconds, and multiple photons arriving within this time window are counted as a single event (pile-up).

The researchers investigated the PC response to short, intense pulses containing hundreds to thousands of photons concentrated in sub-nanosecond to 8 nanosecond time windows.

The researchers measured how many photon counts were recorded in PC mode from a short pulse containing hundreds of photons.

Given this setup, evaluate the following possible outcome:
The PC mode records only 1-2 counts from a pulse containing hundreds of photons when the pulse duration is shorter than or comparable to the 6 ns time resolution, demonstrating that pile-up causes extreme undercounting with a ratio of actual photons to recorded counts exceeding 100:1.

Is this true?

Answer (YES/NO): NO